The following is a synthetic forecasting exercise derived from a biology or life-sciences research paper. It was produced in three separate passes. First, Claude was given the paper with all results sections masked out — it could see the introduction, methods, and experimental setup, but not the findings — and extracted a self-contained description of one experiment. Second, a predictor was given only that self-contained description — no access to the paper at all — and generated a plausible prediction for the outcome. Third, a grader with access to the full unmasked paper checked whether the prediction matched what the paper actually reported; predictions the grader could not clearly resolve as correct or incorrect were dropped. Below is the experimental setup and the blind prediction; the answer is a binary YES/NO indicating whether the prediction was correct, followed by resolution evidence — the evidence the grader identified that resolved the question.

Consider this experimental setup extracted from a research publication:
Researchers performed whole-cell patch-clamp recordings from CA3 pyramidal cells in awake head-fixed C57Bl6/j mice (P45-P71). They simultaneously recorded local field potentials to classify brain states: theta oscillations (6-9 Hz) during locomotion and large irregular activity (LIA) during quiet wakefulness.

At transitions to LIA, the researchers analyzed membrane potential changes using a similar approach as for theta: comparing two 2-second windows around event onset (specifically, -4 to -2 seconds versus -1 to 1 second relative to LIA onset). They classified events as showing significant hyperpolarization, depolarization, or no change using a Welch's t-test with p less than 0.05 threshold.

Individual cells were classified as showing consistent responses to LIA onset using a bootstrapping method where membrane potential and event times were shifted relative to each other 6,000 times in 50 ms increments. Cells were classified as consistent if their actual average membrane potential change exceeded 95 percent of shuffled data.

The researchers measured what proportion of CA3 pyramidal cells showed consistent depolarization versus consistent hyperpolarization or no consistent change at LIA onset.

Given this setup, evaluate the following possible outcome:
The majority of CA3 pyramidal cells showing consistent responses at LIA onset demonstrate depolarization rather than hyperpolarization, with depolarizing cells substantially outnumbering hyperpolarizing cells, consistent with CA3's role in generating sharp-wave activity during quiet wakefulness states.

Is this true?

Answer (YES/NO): YES